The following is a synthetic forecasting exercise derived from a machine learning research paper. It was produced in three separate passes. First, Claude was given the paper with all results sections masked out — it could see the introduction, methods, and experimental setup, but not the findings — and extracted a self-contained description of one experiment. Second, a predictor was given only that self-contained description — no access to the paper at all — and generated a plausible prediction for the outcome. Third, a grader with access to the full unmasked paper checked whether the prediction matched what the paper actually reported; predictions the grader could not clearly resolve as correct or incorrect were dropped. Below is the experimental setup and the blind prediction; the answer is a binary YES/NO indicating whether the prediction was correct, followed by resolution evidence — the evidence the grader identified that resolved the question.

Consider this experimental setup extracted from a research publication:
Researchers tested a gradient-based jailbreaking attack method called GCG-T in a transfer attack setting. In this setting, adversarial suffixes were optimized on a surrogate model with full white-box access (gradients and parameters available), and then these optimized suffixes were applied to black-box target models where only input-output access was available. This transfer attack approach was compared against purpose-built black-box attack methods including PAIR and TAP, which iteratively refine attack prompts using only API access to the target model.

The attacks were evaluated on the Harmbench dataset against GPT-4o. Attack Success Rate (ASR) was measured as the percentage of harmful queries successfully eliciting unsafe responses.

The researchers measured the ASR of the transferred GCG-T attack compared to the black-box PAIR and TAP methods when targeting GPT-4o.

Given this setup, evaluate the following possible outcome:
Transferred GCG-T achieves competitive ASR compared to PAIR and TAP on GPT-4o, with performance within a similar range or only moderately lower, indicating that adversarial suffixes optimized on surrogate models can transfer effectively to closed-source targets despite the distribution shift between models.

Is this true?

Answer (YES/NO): NO